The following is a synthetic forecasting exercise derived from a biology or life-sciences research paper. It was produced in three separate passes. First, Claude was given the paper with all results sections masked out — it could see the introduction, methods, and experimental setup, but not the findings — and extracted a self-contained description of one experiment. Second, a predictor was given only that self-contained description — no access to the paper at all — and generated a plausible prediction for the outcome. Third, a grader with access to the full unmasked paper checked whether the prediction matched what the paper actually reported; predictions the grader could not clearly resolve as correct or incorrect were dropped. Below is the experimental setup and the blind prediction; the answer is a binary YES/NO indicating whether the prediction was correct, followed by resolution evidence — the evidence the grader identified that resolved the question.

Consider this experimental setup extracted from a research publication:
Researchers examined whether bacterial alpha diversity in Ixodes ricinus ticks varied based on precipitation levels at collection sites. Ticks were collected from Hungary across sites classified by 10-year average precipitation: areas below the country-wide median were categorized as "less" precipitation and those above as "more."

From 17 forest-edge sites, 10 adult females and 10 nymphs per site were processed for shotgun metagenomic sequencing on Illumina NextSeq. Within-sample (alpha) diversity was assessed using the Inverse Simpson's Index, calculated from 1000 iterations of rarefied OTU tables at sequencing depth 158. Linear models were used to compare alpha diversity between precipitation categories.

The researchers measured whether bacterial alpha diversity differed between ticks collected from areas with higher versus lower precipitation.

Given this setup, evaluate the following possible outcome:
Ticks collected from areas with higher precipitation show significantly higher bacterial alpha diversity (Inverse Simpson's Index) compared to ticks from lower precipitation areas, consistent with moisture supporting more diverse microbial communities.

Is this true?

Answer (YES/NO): NO